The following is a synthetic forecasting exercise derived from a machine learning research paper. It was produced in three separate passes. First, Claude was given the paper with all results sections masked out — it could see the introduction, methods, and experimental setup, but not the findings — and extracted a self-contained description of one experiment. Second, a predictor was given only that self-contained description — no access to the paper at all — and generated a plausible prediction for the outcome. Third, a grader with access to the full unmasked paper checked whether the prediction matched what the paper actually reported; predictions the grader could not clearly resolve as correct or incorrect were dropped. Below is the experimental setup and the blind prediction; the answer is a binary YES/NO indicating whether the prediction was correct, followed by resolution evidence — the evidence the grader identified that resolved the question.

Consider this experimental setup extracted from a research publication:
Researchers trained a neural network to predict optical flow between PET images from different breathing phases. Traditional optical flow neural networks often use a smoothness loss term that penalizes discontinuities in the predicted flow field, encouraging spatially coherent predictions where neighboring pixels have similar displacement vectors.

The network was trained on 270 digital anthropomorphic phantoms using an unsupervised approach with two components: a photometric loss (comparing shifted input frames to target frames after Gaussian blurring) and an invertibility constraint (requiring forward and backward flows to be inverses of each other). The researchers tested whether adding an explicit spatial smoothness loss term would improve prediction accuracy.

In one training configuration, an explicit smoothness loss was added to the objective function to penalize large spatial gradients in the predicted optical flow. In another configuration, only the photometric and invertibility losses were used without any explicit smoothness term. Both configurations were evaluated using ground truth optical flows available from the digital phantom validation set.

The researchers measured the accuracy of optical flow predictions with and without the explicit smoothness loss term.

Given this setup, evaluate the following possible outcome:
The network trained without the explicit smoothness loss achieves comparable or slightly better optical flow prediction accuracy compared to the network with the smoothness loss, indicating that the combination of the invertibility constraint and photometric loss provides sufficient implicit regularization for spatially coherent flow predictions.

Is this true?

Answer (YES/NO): YES